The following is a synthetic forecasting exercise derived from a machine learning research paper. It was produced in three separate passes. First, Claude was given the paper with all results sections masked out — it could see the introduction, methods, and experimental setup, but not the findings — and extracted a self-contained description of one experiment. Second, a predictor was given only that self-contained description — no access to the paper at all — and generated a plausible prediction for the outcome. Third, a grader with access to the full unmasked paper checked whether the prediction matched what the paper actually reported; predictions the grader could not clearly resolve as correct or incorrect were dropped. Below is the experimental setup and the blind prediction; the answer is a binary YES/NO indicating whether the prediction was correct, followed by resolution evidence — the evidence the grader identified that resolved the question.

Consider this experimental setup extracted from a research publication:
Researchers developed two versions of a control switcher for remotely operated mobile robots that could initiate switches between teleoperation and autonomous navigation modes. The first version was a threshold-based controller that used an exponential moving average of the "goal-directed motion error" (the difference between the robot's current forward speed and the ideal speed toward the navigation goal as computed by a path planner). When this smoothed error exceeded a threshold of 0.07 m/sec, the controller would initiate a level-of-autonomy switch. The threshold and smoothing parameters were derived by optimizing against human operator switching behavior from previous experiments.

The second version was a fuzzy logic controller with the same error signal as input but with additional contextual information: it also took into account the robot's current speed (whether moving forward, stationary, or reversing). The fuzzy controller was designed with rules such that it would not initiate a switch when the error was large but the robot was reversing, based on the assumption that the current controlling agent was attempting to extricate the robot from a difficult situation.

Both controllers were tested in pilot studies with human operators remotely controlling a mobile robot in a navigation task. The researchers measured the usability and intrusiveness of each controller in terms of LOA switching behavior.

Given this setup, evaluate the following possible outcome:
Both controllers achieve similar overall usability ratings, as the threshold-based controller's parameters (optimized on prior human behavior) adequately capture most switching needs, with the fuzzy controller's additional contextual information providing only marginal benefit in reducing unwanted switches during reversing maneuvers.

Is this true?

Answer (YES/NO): NO